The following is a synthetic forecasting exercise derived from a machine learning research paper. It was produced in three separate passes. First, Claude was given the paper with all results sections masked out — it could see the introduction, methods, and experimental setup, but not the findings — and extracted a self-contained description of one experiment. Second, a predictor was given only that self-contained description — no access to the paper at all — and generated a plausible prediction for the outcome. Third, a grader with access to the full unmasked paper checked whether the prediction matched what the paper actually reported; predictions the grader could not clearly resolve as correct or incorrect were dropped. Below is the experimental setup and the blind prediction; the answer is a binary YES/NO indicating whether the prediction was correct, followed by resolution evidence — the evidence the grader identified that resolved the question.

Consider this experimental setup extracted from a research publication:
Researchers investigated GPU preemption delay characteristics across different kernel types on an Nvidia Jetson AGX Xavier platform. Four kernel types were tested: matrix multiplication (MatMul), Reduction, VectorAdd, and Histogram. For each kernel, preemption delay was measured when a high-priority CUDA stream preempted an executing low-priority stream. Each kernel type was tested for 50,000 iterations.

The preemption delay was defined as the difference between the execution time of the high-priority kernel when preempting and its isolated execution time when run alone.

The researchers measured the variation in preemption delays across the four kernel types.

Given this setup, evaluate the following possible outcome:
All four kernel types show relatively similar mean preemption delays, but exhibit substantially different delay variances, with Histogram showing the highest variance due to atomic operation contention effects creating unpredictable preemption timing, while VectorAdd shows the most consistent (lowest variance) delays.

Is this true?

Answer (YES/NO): NO